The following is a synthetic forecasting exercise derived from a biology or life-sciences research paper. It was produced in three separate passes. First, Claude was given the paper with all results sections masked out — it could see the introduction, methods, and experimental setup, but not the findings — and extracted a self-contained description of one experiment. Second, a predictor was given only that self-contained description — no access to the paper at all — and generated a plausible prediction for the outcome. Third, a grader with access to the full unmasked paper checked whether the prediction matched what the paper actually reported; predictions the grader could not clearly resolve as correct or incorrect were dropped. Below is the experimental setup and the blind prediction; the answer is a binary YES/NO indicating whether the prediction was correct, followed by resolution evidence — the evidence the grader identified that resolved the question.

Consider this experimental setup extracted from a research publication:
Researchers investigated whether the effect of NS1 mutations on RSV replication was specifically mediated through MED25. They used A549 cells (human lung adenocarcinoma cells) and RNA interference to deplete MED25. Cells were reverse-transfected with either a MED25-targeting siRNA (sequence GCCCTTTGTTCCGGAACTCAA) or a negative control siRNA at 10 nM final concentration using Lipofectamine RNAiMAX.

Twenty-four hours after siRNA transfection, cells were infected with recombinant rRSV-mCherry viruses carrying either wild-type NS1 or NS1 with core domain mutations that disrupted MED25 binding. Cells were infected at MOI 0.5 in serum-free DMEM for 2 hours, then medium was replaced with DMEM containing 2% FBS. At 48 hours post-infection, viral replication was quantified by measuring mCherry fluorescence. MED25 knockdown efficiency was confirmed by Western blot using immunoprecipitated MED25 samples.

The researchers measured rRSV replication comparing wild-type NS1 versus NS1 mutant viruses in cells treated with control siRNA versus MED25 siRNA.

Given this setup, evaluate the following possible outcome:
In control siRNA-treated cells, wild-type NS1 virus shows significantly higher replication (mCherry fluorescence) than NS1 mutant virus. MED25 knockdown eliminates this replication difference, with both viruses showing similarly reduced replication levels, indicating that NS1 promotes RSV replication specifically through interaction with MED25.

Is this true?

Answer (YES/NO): NO